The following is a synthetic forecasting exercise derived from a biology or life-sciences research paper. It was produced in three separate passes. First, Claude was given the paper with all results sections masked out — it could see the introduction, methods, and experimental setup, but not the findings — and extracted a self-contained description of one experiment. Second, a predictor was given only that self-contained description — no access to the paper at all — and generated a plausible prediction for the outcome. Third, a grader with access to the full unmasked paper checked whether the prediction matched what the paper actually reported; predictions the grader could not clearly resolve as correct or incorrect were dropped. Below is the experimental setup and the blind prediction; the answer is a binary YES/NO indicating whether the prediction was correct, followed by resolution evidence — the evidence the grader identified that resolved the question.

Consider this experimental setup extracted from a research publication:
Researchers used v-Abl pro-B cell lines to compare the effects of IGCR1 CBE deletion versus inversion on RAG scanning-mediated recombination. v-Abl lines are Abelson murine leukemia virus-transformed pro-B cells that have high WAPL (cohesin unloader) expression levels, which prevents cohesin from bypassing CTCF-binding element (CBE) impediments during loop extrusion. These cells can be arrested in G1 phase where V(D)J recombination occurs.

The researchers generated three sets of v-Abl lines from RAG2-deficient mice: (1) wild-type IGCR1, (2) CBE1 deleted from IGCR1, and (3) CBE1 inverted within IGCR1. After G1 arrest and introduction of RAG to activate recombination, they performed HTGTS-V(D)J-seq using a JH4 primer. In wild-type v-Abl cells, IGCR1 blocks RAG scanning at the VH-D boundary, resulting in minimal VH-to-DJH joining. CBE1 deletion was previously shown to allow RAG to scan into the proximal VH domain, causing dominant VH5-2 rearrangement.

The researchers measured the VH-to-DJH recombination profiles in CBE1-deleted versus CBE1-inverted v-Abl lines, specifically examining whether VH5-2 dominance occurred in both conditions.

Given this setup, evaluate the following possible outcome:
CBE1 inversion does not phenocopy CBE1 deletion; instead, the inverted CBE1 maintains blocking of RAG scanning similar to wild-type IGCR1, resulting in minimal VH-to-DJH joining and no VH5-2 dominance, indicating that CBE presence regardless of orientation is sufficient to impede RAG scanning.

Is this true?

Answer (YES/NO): NO